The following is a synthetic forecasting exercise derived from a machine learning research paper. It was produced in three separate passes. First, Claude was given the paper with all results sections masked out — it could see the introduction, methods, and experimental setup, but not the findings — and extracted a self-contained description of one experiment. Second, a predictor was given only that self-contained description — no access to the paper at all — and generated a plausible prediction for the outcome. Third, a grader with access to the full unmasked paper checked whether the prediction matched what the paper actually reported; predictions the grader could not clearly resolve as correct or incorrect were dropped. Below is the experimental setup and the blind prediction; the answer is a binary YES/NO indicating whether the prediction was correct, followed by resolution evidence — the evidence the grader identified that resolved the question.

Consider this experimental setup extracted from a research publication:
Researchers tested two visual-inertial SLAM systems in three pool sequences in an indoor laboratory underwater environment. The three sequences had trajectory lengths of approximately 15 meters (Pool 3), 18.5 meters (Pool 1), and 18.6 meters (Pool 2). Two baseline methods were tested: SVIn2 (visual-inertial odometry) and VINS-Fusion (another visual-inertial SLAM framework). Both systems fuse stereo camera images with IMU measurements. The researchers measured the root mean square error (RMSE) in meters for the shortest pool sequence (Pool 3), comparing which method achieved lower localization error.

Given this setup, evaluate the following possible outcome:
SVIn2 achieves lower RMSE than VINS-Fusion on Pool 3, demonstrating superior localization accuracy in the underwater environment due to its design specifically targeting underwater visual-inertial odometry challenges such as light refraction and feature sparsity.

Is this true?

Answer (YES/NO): NO